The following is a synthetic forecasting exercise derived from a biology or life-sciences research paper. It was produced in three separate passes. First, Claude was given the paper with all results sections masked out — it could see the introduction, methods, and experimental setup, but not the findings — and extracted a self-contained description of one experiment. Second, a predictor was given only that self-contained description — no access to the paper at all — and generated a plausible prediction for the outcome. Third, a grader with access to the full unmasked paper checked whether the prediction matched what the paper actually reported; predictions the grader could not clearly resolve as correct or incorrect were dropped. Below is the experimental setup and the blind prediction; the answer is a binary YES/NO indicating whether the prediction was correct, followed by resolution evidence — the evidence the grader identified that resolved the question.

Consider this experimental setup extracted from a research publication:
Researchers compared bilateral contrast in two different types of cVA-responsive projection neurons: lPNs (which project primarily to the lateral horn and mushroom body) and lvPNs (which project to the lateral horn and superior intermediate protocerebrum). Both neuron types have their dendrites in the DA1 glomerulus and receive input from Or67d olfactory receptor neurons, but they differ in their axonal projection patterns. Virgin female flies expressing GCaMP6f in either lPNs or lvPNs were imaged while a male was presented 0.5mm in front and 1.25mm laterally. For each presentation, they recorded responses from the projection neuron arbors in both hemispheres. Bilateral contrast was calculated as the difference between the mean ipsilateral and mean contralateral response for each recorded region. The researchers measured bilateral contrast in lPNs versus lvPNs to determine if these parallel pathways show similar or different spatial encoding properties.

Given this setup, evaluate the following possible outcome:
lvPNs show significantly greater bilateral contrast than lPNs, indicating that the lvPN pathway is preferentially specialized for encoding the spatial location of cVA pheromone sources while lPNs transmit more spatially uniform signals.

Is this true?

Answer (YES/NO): NO